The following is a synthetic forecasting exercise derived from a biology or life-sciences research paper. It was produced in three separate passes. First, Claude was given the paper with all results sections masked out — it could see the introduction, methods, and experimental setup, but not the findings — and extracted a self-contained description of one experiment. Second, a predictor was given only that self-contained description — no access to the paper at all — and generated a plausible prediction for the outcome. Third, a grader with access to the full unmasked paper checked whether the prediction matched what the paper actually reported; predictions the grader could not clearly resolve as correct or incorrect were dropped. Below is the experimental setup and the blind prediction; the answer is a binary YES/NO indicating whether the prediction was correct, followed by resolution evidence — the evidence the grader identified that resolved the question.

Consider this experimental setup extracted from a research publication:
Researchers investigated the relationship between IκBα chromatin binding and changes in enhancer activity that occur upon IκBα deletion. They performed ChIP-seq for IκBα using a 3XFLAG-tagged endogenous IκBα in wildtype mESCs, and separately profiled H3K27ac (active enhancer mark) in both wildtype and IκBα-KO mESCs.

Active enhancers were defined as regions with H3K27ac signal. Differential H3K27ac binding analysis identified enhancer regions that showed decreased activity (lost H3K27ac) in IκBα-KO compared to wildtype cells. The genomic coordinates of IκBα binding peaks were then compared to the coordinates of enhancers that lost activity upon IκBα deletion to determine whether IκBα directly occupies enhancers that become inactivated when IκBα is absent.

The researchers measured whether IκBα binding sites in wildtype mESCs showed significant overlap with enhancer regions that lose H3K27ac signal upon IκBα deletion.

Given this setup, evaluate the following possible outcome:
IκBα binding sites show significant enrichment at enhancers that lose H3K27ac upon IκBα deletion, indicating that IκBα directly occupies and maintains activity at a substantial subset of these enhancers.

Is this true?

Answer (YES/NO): NO